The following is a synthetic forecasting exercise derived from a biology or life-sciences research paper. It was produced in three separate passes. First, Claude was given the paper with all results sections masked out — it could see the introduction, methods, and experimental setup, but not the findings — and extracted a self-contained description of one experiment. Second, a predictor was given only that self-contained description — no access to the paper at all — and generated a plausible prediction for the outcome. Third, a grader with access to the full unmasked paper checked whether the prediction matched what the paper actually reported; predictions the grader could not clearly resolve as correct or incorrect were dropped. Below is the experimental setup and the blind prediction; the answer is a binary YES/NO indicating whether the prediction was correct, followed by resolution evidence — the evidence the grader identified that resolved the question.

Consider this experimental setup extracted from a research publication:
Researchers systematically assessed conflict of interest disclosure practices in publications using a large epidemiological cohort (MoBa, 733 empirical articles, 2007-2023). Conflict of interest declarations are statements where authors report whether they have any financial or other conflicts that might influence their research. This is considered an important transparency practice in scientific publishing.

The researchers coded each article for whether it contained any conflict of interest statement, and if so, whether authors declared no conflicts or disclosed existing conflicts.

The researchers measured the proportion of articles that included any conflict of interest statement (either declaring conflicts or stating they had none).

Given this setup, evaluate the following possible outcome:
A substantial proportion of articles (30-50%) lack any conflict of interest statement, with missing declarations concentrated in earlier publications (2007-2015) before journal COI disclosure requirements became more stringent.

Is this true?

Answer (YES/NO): NO